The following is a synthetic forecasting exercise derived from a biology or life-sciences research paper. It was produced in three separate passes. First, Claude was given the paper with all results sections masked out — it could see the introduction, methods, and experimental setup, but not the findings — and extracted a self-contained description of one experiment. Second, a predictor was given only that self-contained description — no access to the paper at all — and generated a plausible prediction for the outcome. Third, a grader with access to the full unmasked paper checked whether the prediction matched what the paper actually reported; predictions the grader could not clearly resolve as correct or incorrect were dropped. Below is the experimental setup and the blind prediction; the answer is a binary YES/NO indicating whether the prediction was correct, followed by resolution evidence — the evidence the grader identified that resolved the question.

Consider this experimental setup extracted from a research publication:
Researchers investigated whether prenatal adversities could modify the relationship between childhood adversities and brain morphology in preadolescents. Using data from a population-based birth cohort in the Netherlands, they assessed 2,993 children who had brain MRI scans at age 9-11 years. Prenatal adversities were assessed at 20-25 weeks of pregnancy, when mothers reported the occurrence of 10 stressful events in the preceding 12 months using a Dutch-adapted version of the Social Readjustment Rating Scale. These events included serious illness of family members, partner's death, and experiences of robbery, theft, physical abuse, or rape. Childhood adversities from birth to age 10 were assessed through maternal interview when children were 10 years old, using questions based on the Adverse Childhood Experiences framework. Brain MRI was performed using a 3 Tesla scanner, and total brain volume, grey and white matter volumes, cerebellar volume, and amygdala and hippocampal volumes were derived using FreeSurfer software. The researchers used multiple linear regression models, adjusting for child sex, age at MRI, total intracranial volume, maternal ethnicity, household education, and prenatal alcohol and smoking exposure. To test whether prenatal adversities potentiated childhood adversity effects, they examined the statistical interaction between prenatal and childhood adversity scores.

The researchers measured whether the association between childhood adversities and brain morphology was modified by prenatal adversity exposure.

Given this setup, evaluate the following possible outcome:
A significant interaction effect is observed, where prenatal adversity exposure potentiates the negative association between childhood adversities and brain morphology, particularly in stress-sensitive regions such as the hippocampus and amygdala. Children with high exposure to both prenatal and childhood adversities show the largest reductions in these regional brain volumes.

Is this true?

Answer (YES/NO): NO